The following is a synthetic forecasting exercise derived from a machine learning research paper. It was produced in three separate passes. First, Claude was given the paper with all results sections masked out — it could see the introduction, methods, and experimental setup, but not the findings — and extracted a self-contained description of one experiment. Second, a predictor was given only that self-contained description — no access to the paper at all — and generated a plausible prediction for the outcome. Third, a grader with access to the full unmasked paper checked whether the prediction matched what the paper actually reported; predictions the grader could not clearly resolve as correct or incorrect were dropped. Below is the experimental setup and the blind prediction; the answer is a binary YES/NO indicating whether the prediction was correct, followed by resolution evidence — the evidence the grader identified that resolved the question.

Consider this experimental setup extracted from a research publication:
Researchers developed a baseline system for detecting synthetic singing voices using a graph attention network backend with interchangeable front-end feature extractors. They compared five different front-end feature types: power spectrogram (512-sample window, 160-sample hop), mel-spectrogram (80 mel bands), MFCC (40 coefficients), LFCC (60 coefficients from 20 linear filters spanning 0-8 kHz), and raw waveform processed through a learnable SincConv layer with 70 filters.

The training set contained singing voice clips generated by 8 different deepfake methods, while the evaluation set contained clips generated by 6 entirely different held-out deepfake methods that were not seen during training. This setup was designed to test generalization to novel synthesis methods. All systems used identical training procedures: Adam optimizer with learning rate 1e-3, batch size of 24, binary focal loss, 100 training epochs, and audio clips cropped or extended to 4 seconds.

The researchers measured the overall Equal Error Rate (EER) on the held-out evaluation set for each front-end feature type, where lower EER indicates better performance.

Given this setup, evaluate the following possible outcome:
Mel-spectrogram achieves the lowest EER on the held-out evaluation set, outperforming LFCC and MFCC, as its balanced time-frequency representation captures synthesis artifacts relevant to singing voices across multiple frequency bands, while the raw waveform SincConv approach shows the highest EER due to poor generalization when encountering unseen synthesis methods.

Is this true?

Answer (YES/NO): NO